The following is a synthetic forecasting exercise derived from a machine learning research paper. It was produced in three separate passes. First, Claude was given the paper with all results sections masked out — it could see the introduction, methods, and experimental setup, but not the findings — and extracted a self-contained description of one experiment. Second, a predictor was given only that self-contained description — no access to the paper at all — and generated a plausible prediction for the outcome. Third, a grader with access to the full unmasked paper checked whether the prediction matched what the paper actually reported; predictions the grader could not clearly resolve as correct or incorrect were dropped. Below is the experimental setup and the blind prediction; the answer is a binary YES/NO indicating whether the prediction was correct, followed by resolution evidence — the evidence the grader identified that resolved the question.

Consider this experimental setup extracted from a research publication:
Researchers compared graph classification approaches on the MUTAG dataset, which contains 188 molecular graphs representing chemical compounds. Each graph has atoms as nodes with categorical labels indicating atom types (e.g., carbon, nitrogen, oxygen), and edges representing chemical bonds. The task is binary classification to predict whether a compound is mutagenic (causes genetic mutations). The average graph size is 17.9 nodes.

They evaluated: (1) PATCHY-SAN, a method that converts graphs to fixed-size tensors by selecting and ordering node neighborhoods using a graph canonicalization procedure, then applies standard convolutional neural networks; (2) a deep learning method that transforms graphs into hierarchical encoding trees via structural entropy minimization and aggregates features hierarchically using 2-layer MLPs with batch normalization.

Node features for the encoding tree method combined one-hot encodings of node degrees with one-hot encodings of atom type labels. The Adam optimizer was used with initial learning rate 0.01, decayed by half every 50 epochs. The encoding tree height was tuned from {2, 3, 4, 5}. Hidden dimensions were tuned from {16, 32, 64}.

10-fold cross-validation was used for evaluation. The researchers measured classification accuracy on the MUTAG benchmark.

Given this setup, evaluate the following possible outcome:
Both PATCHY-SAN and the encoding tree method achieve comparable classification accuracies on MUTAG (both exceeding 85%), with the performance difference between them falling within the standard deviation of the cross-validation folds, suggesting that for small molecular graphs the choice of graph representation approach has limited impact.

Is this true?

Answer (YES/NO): NO